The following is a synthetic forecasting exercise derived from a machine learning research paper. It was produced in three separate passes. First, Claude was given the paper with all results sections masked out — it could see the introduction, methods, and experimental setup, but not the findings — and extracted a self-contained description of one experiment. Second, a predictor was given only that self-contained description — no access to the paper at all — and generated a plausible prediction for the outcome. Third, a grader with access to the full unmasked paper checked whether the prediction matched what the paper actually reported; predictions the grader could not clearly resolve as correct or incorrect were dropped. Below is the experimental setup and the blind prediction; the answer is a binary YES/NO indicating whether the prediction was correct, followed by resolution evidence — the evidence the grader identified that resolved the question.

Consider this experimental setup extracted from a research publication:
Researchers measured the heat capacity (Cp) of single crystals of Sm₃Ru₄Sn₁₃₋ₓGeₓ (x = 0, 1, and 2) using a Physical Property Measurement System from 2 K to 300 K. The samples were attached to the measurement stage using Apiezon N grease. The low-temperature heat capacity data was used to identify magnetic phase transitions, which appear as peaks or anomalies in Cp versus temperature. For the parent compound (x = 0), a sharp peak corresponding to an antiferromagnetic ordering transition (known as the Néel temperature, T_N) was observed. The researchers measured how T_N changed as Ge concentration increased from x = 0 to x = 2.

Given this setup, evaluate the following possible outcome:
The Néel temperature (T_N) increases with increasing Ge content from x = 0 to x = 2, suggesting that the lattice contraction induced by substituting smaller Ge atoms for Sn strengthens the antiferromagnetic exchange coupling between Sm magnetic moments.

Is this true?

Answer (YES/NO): NO